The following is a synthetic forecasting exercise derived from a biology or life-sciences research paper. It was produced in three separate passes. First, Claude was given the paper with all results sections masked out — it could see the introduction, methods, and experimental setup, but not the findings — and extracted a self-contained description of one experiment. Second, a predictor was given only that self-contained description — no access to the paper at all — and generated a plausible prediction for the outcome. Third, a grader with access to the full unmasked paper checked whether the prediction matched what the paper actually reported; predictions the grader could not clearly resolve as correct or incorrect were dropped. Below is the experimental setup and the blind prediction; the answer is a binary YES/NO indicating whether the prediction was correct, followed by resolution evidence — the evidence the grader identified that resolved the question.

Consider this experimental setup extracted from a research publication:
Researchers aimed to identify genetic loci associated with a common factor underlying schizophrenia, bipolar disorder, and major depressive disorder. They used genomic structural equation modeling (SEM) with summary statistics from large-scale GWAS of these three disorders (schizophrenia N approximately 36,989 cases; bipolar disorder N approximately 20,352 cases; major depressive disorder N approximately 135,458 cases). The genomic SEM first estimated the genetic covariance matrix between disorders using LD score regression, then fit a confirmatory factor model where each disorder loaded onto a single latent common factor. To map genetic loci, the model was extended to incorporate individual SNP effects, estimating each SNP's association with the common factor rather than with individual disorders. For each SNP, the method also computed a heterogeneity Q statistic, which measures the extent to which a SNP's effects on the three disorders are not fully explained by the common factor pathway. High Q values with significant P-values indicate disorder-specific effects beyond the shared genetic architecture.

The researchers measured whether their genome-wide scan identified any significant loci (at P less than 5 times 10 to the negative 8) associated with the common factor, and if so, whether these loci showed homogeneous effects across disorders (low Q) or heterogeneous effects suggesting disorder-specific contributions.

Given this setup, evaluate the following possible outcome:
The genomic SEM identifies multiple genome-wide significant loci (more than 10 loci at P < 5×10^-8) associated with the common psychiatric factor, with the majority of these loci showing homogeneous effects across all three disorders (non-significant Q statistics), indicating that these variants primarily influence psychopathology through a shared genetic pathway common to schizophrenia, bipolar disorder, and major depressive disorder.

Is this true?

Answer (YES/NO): NO